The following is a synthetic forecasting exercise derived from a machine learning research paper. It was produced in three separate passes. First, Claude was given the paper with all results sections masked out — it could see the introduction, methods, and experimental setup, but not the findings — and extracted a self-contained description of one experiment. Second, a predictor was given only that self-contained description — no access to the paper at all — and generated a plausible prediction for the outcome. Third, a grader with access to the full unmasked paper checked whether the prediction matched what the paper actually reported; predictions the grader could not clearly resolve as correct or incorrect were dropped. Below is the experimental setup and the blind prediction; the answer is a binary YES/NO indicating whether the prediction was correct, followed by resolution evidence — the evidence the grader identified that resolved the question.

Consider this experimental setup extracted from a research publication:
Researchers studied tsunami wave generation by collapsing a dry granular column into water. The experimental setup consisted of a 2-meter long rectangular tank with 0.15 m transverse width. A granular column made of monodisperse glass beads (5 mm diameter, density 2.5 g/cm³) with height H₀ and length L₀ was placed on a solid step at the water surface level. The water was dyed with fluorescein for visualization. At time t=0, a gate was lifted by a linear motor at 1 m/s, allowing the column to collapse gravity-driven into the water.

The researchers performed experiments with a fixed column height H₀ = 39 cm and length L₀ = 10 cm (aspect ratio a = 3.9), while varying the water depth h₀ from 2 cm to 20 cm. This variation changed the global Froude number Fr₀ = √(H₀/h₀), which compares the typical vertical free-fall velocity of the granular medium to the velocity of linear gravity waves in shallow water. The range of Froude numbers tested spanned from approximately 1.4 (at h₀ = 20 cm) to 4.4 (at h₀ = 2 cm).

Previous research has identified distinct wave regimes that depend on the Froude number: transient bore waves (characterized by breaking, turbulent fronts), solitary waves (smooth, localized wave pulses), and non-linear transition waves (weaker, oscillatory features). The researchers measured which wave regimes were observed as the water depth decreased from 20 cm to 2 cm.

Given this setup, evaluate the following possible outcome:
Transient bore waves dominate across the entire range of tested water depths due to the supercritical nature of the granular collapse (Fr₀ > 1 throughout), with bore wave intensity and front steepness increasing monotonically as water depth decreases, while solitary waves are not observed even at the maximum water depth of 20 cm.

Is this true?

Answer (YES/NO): NO